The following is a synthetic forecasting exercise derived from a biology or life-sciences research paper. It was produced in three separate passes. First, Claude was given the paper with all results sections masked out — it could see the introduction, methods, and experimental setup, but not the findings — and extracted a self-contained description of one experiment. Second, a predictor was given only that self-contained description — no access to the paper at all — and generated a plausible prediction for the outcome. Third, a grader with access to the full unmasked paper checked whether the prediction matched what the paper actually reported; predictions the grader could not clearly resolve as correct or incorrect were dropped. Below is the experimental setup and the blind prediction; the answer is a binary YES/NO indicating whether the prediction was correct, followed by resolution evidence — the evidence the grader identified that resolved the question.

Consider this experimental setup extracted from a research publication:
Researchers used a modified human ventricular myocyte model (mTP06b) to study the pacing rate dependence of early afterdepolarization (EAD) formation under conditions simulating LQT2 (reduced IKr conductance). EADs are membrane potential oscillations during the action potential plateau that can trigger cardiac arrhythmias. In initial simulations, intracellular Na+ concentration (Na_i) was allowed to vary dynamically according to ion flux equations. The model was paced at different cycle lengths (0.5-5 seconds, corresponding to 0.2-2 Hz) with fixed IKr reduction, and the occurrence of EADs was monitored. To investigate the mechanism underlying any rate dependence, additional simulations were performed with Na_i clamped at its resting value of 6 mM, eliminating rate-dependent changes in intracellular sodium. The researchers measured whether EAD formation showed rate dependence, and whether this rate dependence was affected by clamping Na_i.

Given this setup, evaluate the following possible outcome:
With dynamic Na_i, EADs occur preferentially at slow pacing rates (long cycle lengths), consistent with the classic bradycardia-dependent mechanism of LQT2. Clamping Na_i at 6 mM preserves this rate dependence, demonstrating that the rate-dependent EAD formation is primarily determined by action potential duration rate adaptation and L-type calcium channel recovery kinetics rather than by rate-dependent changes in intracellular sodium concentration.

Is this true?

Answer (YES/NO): NO